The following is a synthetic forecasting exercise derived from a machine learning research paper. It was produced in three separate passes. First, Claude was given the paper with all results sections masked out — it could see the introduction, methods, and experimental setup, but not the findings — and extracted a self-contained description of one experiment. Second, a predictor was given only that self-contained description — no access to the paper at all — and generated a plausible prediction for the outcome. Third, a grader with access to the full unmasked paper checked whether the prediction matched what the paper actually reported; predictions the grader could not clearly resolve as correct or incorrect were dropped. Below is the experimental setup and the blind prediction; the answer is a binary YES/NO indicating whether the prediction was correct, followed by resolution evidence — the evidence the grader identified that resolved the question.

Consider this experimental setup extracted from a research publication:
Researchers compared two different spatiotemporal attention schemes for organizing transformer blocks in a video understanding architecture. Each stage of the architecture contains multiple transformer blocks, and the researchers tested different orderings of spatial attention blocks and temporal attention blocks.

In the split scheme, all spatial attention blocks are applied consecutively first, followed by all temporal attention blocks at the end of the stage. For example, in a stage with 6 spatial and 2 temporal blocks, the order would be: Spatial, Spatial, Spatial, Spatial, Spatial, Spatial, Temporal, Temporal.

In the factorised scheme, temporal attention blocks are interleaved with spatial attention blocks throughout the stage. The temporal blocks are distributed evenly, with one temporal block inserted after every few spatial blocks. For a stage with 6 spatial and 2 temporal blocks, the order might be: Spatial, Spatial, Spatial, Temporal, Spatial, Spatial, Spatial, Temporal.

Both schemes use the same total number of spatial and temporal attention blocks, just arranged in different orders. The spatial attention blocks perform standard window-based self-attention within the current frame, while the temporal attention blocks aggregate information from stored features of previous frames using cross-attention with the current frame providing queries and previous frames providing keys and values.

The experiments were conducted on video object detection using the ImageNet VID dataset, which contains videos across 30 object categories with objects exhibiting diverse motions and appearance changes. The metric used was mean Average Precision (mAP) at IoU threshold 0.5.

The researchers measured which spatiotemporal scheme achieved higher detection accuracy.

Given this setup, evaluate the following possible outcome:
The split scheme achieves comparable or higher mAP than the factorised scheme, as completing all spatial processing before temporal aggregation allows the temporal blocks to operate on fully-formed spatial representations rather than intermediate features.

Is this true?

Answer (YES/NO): YES